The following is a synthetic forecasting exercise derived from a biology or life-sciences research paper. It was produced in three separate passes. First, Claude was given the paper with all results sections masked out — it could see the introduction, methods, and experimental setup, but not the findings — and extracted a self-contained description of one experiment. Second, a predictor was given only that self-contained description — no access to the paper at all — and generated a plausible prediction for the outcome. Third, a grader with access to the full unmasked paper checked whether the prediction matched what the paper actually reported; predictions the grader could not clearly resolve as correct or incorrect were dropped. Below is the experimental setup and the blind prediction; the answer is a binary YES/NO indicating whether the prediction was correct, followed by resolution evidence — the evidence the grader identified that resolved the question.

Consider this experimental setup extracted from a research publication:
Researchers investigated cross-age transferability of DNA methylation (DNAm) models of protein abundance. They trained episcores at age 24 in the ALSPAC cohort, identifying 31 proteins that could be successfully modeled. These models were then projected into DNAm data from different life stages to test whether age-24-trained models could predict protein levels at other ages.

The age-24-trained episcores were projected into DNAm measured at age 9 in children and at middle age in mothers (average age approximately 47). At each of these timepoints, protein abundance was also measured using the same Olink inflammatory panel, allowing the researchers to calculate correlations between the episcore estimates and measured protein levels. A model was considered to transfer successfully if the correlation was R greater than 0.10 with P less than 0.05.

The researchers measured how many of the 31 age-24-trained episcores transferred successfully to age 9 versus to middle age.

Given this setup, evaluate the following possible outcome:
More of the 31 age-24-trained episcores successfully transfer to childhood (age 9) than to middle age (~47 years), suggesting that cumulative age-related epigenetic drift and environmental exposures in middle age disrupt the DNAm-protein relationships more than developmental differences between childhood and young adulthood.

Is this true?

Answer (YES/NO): NO